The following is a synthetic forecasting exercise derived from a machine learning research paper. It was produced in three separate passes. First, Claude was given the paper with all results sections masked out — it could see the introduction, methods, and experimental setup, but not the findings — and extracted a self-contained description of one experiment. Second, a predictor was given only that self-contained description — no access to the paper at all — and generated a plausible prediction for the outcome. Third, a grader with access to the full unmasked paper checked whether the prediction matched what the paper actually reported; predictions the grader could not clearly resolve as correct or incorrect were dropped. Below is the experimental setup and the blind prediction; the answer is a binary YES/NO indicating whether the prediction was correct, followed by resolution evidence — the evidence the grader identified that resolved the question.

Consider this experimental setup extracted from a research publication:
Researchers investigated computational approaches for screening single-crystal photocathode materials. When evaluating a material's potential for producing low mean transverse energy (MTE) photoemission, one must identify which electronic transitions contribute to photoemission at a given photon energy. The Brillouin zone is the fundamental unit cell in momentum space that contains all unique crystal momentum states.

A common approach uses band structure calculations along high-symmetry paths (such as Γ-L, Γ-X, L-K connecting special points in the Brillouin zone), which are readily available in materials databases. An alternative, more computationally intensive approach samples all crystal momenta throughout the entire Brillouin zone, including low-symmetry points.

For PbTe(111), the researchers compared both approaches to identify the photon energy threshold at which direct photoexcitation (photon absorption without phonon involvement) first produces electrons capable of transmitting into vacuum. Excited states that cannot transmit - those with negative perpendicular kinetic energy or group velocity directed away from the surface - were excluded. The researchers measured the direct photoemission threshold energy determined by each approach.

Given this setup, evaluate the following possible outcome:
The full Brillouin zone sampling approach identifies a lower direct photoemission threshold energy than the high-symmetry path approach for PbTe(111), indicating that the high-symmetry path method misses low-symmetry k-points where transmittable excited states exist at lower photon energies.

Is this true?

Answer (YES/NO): YES